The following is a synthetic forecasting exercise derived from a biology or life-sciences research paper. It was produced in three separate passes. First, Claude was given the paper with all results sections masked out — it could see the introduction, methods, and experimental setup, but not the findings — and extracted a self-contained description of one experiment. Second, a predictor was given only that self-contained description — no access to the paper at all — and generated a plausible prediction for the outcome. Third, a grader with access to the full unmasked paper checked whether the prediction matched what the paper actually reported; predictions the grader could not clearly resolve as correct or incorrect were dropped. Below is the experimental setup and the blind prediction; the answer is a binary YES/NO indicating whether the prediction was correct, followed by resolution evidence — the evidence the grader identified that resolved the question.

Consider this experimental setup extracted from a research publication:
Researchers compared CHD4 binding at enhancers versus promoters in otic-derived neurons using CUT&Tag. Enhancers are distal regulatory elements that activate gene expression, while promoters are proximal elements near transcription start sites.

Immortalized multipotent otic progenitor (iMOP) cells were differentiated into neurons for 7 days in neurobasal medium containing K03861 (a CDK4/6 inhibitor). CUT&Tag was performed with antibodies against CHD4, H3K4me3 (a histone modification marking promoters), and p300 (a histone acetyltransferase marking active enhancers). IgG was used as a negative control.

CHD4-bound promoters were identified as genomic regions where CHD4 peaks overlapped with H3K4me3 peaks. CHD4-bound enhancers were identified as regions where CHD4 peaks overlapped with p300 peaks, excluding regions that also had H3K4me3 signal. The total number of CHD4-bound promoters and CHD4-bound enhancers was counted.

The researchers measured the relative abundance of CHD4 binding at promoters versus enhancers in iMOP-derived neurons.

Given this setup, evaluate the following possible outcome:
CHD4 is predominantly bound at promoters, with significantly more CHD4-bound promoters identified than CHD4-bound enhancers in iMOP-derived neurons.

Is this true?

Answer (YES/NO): YES